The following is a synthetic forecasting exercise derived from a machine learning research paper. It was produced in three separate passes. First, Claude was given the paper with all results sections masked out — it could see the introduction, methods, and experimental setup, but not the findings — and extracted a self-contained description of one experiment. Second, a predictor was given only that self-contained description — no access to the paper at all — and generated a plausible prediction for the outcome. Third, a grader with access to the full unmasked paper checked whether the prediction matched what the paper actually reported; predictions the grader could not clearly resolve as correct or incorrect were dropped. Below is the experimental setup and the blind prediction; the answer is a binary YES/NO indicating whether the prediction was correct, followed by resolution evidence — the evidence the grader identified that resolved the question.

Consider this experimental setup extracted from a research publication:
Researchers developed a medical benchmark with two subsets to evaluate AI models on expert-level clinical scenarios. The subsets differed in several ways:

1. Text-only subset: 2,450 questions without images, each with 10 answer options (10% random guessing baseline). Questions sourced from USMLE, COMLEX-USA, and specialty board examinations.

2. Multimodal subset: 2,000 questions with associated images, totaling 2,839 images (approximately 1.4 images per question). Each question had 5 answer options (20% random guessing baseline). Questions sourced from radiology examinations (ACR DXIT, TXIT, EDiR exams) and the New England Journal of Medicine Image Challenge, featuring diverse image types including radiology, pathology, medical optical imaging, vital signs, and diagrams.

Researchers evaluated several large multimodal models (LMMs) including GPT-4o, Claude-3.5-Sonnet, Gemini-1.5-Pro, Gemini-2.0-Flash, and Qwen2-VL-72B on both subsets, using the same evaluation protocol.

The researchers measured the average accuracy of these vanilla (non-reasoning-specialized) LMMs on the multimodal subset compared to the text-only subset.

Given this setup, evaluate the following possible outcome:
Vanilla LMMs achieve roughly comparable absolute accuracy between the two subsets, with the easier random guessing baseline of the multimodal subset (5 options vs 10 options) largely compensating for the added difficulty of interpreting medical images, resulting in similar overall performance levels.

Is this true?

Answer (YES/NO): NO